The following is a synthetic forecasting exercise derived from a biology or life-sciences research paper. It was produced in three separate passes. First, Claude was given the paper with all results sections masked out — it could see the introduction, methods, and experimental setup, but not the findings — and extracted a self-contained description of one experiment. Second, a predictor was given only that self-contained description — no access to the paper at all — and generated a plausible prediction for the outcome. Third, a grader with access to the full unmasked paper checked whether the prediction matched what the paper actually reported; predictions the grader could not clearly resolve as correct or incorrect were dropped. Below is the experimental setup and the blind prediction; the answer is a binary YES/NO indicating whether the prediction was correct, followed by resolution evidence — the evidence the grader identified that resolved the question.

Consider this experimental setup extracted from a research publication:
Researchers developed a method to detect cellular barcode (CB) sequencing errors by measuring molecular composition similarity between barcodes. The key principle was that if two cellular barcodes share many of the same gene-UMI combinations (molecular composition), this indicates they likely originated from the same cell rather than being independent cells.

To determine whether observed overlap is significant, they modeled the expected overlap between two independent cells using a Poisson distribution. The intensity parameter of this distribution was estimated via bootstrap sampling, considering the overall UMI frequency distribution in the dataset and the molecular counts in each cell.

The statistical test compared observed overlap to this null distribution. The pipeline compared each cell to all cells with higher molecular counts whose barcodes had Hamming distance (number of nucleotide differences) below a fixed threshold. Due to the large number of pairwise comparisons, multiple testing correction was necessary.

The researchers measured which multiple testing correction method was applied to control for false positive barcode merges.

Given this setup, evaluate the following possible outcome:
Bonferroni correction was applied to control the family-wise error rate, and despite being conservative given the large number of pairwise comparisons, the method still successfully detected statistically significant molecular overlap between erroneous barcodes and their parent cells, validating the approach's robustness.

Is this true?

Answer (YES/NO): YES